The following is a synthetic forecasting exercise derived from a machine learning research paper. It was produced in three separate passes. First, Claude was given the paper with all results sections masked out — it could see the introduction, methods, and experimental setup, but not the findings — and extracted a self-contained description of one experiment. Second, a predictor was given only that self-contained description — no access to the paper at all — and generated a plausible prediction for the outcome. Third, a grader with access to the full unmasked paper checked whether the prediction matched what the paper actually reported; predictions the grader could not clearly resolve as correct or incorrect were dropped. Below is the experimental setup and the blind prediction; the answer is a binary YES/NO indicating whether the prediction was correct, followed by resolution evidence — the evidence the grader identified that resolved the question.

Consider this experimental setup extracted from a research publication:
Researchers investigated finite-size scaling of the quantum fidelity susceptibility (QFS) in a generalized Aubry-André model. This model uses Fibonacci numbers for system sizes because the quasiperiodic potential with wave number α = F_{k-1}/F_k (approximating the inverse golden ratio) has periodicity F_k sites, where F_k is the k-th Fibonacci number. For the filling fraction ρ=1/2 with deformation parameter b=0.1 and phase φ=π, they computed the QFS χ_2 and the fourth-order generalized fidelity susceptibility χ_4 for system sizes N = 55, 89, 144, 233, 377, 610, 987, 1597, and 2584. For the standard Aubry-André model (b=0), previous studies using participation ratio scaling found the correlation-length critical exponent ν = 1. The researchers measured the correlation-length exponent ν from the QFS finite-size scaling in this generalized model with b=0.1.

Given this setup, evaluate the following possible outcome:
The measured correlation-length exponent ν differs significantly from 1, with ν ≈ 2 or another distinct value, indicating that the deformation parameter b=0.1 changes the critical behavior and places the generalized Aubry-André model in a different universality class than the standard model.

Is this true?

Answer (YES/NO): NO